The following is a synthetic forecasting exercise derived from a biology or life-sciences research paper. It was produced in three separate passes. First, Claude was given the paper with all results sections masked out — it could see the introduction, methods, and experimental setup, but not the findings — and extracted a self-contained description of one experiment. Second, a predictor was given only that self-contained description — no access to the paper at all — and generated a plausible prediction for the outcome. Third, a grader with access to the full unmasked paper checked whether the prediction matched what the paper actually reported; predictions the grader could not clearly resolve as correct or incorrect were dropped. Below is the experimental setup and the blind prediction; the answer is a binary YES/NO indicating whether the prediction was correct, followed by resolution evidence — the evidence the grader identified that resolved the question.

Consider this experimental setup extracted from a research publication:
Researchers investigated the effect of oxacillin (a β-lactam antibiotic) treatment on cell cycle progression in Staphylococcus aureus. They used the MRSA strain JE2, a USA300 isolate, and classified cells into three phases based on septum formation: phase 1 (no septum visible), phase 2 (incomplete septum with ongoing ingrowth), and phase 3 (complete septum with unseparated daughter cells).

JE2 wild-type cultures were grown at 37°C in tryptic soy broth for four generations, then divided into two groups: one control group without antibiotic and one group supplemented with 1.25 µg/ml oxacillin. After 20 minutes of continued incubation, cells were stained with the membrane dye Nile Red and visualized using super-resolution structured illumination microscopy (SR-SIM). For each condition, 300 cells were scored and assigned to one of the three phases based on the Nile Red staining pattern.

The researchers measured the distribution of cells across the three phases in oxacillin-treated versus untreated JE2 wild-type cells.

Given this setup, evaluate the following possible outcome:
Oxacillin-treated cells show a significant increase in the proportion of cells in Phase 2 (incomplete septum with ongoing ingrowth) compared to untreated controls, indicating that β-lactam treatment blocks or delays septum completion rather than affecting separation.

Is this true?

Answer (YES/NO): NO